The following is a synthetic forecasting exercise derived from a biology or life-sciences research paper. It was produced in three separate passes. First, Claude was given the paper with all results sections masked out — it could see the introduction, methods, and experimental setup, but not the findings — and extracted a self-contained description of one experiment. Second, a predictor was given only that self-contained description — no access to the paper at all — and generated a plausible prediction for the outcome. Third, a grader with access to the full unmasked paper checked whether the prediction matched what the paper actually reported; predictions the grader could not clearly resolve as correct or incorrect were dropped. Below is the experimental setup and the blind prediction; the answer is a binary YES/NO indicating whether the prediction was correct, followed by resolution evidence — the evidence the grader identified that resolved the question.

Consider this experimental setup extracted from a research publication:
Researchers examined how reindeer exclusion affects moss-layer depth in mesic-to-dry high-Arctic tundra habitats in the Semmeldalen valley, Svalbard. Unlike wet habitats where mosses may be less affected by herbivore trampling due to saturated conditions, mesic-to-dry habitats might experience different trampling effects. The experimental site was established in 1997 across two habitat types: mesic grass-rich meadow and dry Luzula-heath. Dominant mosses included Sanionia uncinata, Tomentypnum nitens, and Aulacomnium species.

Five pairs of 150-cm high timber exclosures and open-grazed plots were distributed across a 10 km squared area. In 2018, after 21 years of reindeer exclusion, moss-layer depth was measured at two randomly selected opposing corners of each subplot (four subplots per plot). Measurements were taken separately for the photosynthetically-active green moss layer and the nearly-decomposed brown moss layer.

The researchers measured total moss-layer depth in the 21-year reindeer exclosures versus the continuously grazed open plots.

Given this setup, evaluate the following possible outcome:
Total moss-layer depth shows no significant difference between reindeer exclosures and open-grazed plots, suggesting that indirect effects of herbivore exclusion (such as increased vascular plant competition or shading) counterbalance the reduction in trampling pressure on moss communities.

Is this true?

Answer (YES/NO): NO